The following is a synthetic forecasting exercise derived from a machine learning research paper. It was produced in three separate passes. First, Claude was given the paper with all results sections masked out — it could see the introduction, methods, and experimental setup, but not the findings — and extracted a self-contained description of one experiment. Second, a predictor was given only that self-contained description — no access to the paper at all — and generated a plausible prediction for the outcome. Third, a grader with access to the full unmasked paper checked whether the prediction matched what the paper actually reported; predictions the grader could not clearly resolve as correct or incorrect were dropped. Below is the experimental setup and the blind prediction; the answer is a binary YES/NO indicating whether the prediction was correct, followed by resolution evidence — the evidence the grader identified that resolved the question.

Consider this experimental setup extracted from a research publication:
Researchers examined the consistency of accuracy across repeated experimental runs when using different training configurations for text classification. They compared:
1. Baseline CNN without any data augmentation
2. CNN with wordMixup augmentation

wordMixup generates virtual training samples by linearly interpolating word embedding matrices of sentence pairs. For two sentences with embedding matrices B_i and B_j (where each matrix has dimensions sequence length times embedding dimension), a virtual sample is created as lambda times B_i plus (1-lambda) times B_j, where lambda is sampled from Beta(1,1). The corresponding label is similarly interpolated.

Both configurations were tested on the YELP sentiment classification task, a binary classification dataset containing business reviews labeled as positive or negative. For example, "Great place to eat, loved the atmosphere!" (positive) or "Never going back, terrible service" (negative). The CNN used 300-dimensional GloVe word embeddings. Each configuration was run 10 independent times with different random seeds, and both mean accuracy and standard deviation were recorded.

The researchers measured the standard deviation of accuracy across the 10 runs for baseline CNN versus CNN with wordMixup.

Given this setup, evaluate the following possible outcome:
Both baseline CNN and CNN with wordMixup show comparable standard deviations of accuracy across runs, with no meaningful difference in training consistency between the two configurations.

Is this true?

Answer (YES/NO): NO